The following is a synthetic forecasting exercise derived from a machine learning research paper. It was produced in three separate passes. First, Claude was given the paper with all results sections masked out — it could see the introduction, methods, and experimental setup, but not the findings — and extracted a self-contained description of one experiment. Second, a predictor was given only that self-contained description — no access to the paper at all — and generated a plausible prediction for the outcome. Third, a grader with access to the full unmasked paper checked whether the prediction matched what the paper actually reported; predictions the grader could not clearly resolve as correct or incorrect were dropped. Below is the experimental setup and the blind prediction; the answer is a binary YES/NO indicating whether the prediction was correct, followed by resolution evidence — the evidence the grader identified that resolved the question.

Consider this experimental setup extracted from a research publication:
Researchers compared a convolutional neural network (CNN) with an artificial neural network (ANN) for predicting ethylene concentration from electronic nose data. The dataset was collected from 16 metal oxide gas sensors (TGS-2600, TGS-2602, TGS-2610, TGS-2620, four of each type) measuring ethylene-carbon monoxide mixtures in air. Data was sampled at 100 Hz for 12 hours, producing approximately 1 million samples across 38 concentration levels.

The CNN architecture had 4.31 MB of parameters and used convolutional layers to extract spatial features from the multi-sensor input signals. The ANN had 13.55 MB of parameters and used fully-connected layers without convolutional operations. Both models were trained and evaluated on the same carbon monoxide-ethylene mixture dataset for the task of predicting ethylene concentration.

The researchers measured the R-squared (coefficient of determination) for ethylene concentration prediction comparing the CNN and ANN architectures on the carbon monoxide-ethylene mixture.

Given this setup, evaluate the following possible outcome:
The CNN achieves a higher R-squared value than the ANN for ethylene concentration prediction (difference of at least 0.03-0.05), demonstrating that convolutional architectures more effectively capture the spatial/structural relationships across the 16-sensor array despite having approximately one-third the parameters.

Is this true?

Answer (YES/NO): NO